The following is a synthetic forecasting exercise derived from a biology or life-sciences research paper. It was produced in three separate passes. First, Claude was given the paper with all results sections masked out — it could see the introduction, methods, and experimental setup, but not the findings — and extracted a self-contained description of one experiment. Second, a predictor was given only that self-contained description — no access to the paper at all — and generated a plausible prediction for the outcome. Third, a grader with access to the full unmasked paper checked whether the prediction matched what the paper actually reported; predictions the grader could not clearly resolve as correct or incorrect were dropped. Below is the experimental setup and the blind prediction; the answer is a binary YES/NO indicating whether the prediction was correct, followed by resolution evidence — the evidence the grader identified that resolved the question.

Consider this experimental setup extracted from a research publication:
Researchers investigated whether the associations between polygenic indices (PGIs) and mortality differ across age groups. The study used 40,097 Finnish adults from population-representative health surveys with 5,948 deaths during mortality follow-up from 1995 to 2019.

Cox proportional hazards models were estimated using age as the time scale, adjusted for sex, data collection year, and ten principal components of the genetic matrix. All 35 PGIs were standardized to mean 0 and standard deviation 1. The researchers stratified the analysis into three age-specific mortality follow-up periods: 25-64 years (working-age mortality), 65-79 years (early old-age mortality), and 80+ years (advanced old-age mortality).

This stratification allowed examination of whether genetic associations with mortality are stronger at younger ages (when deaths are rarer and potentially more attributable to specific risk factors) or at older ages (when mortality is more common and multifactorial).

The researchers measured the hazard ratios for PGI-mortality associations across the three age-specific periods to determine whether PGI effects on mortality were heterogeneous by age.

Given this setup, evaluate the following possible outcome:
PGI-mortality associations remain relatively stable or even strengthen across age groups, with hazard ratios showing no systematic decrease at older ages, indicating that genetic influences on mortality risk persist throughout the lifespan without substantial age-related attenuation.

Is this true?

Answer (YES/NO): NO